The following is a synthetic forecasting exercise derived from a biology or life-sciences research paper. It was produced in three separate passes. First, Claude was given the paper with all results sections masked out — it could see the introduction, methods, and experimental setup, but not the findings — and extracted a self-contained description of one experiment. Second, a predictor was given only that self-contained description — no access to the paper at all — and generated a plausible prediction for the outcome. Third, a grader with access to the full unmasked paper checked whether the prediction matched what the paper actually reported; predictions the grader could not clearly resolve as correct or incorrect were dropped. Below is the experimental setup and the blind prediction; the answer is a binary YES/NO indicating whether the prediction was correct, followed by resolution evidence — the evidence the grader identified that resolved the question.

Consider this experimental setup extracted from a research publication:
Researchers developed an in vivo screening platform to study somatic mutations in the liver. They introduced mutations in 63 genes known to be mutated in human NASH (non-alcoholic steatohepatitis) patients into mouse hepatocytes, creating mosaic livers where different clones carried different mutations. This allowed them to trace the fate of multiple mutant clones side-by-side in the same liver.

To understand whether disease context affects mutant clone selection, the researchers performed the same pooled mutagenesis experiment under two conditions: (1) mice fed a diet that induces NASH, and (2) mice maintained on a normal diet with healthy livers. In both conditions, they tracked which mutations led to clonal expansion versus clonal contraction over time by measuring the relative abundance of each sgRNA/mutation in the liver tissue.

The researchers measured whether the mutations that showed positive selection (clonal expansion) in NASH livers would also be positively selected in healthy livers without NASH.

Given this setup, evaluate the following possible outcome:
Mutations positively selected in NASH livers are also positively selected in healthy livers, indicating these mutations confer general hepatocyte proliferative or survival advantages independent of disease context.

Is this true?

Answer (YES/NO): NO